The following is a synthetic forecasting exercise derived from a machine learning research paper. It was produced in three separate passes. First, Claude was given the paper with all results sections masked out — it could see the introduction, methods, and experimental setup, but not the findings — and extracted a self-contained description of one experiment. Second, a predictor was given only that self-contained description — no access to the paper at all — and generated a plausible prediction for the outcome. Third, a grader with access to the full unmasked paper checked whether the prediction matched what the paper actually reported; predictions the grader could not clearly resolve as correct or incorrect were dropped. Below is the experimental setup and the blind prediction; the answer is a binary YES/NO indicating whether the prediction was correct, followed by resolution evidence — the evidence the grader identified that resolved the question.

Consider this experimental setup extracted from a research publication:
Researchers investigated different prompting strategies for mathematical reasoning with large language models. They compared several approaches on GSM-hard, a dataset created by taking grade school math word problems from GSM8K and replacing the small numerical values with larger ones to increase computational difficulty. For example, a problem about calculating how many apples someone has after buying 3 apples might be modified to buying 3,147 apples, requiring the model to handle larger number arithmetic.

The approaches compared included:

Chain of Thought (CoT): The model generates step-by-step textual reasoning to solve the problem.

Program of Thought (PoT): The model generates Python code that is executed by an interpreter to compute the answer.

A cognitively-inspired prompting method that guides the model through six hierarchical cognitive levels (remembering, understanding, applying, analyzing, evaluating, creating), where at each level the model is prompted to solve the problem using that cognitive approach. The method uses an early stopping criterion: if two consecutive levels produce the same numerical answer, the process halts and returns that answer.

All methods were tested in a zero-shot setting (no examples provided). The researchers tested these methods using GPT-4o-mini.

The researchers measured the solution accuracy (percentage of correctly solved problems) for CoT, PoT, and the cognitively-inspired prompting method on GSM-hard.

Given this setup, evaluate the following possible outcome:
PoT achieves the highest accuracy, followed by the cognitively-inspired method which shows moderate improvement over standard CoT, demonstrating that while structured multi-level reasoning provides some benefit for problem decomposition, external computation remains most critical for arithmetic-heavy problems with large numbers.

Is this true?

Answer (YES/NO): YES